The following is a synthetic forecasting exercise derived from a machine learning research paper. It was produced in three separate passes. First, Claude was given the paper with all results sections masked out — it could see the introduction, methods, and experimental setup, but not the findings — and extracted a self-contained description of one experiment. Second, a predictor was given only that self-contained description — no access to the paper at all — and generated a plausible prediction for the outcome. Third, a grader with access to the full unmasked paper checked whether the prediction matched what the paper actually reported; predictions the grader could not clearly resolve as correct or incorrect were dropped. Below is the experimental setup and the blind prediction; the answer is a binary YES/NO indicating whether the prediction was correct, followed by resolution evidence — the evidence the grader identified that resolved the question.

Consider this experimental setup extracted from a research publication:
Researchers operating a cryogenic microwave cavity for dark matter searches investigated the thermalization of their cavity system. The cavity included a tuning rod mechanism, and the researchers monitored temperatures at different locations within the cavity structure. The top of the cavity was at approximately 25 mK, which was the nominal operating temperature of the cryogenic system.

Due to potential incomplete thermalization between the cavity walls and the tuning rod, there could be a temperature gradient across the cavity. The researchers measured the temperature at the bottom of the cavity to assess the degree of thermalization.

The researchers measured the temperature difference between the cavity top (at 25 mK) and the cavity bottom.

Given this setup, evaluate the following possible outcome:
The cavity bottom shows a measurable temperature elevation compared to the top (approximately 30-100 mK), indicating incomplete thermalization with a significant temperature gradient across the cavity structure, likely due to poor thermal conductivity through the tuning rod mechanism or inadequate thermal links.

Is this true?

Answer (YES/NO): NO